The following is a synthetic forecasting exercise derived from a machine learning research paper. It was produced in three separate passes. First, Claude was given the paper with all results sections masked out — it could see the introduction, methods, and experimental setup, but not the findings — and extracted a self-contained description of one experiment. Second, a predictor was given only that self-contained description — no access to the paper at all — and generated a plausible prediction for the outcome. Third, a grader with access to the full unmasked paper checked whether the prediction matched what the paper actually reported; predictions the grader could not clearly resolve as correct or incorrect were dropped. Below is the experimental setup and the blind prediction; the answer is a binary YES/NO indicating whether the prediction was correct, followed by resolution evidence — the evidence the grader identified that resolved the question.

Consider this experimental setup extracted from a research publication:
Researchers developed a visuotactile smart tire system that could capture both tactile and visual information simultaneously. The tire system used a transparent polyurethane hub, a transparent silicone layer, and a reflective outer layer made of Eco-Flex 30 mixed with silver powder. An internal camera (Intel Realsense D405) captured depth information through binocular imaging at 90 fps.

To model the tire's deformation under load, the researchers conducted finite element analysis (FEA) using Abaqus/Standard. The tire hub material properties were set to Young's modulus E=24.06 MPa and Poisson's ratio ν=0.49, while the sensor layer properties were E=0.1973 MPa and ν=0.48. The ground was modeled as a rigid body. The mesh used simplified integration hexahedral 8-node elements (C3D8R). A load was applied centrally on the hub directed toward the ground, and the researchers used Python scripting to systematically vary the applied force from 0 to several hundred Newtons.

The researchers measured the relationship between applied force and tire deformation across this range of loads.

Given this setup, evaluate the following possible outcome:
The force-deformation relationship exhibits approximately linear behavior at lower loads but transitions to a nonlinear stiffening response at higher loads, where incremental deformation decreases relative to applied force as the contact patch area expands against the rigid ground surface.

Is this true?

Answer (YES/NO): NO